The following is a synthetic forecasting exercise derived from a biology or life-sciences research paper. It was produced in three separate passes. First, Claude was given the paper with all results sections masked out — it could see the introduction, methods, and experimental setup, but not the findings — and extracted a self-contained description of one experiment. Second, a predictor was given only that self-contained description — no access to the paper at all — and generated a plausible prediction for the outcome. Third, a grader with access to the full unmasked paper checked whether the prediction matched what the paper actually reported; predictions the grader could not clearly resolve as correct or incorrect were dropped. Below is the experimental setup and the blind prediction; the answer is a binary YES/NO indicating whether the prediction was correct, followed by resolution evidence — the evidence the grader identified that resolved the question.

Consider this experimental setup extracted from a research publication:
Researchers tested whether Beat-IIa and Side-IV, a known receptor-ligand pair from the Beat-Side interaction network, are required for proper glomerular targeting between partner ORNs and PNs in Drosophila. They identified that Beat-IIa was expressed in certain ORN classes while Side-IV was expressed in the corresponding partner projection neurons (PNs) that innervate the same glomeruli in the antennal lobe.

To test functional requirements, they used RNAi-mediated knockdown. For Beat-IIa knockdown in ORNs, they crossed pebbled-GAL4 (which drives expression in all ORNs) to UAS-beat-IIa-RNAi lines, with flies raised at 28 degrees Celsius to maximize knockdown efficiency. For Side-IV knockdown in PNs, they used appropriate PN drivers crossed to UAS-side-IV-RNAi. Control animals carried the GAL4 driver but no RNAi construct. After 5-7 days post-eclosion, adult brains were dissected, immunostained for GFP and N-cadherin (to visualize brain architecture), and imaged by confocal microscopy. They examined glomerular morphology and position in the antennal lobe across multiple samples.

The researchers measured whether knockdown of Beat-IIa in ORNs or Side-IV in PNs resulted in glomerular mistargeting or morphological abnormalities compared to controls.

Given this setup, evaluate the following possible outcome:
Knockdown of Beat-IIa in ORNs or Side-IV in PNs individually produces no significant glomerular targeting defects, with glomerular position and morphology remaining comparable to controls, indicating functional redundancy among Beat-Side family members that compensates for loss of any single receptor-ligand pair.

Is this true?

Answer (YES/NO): YES